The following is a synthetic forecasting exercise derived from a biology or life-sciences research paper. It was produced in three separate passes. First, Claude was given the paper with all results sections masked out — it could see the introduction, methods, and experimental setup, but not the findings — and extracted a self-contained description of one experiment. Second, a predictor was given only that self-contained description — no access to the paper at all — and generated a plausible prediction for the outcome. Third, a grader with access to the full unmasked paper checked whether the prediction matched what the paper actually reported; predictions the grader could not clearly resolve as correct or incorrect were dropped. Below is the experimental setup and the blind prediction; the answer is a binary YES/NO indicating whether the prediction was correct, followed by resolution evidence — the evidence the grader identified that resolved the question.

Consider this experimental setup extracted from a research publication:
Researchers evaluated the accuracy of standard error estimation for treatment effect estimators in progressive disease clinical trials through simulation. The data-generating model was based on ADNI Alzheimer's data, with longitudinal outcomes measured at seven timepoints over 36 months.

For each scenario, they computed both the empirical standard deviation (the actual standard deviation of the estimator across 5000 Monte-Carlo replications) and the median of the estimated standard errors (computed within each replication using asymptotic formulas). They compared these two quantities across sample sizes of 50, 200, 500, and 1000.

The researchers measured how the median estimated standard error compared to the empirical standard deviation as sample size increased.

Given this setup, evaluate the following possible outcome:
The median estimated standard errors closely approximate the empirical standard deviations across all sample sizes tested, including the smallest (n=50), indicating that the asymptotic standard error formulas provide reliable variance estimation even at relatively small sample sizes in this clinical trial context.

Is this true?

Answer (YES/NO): NO